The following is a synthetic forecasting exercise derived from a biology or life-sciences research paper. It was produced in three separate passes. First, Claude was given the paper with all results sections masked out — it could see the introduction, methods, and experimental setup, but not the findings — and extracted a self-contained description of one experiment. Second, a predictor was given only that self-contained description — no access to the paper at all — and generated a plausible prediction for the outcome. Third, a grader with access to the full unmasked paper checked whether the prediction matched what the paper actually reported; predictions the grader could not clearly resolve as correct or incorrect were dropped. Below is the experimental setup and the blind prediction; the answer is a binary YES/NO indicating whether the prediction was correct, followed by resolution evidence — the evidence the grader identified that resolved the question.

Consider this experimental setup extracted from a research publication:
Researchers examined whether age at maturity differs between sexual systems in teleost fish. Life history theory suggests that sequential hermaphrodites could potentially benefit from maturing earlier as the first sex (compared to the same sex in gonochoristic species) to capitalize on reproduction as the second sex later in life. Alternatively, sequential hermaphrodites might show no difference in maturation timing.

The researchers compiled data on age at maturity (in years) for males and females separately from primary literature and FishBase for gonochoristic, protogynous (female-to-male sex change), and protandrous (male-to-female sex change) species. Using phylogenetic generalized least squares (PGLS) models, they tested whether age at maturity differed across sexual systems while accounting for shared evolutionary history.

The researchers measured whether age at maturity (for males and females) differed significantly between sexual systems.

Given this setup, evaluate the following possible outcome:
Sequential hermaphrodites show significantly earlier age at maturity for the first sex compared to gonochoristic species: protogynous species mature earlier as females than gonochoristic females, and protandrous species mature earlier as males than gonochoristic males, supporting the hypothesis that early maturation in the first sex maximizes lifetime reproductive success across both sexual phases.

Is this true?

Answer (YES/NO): NO